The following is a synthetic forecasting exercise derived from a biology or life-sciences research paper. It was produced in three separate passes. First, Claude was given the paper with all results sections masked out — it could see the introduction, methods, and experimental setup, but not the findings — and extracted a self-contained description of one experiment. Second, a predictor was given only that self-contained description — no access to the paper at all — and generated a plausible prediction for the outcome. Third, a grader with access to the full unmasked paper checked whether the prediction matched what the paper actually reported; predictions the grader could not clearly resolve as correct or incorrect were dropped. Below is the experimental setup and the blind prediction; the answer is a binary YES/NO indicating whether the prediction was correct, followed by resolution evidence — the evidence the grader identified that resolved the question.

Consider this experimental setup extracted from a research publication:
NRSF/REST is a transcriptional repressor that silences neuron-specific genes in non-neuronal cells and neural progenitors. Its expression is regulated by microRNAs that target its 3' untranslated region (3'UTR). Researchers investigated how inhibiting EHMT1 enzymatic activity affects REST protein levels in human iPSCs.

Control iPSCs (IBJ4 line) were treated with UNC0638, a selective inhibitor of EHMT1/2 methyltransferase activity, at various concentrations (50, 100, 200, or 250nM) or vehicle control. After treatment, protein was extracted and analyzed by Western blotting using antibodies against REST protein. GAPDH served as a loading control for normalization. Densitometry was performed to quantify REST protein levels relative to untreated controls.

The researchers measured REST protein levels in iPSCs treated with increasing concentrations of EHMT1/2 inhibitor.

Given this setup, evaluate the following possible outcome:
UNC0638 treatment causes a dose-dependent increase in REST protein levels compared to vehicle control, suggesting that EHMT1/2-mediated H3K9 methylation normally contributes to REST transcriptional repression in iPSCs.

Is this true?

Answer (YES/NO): NO